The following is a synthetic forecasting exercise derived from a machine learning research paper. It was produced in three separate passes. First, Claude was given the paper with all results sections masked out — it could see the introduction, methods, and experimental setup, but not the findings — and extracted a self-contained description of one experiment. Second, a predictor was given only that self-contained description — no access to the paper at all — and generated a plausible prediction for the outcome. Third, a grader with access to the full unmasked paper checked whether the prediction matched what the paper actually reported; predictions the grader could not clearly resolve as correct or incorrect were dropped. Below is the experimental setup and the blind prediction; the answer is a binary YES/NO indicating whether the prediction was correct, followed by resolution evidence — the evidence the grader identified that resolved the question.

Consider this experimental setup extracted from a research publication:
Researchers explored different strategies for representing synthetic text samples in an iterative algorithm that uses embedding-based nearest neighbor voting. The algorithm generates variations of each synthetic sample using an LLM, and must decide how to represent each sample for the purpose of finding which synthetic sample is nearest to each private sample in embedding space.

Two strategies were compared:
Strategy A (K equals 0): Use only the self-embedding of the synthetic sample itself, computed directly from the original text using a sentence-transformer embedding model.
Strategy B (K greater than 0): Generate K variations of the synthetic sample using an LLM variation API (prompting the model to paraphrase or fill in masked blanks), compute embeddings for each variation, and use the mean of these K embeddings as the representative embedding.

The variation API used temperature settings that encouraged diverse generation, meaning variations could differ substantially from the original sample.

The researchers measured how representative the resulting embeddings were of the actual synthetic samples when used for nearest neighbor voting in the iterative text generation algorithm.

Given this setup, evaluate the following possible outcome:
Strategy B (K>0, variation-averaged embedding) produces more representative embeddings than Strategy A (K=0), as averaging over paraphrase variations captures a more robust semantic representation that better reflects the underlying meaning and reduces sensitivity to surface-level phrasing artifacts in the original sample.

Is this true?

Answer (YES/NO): NO